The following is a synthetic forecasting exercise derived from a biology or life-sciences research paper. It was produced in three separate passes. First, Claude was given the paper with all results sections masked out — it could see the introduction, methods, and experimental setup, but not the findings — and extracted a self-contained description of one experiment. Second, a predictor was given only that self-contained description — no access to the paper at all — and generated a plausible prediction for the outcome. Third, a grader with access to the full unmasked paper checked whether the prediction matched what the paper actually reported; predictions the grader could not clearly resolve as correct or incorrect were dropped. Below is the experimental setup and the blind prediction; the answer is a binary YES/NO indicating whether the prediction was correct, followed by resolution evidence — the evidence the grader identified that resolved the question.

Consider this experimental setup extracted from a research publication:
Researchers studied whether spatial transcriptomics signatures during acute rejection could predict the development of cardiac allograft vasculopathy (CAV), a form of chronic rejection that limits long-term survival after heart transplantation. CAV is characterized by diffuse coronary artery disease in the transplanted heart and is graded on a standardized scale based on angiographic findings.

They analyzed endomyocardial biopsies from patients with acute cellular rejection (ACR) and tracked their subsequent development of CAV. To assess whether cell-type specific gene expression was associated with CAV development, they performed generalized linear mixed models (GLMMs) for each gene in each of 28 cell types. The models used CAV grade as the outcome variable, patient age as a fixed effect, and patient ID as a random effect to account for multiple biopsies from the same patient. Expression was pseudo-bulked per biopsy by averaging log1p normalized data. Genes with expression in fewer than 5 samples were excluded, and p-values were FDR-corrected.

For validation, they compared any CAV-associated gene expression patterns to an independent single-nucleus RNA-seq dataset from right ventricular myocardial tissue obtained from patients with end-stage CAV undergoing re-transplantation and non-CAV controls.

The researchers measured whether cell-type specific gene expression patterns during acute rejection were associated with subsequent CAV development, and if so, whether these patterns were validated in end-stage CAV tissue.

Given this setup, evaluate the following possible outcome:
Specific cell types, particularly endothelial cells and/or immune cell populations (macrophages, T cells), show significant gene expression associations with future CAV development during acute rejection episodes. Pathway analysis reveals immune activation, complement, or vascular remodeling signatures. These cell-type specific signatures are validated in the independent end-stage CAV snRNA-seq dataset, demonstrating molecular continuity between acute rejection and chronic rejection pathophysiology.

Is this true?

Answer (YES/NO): YES